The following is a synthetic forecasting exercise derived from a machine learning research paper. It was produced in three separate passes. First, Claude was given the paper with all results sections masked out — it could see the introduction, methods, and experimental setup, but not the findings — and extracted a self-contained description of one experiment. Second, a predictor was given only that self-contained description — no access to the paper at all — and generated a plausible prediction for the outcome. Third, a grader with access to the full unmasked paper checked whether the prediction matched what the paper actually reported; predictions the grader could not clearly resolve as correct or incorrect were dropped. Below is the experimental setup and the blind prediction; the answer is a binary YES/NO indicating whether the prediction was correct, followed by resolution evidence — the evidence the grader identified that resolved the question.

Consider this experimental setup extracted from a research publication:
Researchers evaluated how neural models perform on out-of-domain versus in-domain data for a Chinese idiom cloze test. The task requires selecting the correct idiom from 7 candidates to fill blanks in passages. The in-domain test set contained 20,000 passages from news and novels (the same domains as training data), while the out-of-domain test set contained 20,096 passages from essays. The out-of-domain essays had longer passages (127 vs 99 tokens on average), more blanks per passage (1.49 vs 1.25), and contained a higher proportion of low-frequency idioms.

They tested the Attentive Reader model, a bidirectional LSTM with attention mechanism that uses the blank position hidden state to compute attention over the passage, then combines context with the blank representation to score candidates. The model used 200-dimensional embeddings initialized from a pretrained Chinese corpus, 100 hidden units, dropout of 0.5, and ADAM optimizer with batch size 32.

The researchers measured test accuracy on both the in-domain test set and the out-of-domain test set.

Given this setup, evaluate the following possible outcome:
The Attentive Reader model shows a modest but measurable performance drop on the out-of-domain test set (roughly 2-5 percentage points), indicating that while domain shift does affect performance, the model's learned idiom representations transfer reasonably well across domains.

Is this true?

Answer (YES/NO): NO